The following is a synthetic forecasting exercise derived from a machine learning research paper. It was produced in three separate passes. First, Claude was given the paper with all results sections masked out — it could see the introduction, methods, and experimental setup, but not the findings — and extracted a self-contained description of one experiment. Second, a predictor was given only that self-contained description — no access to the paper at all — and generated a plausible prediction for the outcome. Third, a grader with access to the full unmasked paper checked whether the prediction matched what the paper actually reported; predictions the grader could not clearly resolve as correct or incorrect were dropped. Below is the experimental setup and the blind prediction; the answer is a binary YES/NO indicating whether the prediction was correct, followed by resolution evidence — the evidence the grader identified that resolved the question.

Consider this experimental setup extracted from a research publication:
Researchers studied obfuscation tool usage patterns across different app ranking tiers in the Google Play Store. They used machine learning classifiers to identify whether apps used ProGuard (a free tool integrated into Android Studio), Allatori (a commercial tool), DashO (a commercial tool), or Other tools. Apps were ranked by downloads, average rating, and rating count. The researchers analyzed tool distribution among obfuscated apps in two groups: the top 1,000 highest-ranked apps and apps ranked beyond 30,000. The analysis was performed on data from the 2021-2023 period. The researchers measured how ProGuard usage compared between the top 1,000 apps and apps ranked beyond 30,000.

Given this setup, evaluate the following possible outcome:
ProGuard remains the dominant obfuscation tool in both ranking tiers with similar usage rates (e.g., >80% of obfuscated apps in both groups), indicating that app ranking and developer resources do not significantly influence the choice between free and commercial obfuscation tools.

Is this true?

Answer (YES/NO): NO